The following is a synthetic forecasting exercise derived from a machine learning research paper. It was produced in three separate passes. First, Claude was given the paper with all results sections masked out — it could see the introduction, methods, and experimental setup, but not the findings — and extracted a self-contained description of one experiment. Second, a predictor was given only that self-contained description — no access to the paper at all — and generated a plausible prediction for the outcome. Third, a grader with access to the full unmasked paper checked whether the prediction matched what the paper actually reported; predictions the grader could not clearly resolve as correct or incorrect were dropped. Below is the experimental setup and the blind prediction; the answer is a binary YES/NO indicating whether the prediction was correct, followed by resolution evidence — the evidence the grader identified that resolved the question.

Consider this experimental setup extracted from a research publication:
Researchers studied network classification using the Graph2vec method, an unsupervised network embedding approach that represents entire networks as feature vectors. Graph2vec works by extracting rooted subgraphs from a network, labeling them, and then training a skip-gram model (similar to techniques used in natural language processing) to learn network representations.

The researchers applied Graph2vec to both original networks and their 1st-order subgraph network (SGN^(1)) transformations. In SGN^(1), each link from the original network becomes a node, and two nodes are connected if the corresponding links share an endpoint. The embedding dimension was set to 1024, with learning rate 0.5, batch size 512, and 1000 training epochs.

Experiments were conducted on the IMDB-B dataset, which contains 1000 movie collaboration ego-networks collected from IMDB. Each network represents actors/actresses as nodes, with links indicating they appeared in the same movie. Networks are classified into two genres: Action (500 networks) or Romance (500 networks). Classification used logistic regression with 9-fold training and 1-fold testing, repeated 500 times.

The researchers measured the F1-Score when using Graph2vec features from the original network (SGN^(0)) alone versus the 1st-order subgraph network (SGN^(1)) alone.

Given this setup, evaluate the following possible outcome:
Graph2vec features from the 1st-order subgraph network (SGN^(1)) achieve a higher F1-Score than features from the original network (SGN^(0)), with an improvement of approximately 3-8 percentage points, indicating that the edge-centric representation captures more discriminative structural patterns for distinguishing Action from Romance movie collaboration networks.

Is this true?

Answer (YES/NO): NO